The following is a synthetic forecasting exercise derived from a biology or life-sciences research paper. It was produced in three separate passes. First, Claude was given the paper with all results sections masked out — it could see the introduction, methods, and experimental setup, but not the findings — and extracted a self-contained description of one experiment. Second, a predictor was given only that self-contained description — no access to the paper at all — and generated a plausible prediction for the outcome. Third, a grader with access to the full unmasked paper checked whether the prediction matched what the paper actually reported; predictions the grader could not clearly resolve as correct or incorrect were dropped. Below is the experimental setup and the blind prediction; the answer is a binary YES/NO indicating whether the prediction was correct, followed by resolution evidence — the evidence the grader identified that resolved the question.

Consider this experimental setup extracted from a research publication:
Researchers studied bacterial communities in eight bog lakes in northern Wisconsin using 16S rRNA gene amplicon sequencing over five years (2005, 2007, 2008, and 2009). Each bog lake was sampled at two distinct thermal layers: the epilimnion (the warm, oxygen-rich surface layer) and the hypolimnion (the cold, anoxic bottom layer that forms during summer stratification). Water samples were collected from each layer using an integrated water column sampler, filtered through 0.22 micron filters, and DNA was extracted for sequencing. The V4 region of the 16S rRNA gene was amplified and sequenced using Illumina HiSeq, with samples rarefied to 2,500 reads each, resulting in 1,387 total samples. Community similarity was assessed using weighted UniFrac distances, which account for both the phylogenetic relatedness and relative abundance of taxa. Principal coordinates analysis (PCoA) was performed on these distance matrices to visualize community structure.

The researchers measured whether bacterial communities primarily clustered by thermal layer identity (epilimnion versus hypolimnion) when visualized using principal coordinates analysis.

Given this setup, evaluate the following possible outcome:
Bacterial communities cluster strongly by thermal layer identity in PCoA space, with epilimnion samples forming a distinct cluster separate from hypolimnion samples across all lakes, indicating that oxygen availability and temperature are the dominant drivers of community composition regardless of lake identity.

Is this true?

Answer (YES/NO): NO